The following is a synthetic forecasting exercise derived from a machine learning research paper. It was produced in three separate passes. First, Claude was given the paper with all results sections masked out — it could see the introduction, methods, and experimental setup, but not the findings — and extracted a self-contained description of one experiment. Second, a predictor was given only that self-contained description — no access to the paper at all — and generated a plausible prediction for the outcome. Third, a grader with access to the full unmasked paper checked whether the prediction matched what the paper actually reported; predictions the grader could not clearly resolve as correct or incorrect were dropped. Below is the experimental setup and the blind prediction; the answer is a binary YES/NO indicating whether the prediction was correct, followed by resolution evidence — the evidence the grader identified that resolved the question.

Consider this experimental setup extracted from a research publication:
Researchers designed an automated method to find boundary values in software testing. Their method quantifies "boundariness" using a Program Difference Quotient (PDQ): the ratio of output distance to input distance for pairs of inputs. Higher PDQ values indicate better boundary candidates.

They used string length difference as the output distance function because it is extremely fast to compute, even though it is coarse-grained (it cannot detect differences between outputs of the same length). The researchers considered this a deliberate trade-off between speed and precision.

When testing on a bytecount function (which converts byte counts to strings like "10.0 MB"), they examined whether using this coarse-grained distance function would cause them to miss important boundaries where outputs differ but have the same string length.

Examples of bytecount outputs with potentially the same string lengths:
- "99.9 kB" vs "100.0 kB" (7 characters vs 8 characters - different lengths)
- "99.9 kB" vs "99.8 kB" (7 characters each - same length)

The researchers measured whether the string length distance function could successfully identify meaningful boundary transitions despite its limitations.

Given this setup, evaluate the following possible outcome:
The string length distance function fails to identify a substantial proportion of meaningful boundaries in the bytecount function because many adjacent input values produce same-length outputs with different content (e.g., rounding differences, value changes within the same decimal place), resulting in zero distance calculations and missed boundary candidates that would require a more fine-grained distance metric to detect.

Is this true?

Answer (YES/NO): NO